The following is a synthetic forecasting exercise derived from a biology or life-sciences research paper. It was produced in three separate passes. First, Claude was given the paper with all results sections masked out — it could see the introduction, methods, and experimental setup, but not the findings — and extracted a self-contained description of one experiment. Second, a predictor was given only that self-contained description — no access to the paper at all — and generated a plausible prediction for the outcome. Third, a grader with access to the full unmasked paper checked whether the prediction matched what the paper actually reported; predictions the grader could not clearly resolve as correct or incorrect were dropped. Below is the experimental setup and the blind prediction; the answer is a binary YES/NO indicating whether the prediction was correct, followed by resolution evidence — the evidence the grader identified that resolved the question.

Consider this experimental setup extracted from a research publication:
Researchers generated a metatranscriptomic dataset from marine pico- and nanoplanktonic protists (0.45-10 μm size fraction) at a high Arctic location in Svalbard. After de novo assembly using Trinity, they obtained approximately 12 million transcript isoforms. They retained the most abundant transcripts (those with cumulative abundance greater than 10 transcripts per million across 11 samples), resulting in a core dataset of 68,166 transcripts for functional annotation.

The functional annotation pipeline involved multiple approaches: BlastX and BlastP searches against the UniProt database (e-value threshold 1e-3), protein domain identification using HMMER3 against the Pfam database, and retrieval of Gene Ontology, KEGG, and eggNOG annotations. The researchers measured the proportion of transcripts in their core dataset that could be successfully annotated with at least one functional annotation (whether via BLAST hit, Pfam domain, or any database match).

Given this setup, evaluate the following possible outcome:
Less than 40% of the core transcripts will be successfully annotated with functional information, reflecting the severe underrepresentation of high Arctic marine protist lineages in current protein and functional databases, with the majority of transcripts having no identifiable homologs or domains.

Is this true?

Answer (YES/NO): YES